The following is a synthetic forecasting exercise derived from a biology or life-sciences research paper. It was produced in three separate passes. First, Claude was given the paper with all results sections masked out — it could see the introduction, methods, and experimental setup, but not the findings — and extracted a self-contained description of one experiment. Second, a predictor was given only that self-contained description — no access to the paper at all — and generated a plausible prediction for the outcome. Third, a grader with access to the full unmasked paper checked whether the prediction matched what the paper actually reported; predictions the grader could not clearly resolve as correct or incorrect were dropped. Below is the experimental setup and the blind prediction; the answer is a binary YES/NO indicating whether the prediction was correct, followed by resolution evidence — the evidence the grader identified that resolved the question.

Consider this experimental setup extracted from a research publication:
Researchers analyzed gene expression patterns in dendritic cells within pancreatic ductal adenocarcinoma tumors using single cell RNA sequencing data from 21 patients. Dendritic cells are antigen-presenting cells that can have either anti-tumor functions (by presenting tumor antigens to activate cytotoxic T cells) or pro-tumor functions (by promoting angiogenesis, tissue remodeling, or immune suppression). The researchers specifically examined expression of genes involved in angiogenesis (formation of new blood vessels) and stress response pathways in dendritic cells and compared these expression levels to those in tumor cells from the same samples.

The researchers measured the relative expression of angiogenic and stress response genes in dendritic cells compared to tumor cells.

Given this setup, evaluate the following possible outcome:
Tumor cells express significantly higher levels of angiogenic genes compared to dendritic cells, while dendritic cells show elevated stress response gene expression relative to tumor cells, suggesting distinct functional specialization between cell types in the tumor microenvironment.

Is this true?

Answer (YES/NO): NO